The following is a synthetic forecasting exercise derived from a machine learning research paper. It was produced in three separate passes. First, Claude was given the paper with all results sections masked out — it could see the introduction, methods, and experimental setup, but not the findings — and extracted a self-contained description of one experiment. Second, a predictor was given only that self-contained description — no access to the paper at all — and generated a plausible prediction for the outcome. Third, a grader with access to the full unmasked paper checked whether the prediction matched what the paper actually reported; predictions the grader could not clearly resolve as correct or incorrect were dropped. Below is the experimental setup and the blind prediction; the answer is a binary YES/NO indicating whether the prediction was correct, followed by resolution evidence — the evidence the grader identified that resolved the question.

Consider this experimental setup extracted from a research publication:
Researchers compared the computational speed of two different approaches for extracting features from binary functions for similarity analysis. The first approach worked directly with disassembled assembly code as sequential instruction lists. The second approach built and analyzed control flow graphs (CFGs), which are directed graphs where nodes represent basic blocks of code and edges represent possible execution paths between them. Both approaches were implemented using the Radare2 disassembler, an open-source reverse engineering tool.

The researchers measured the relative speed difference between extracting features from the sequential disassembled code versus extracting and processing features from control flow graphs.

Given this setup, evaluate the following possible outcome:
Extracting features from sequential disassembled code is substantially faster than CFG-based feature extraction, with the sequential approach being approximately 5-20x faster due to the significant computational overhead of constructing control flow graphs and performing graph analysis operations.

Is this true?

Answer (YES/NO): YES